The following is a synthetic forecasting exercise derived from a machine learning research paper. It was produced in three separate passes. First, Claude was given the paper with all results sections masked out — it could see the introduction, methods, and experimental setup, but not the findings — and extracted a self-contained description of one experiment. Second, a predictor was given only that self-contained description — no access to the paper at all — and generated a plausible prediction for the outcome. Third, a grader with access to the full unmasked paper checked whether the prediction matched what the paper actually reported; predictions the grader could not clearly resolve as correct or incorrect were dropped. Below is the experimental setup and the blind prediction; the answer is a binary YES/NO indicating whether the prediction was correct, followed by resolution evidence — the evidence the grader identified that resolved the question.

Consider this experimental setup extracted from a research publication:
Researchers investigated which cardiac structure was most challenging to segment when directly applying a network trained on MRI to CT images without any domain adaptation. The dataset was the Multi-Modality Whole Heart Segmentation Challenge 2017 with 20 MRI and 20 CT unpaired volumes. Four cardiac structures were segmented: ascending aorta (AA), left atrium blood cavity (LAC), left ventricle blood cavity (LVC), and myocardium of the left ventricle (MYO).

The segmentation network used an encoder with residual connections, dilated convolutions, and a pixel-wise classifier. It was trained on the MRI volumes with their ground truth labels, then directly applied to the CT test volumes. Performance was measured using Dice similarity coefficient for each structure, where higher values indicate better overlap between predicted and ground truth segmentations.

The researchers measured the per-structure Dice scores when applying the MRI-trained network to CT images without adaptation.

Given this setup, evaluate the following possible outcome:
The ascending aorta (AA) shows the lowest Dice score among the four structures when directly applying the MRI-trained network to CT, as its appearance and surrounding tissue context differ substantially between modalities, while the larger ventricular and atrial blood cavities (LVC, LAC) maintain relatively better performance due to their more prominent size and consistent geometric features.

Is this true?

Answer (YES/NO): NO